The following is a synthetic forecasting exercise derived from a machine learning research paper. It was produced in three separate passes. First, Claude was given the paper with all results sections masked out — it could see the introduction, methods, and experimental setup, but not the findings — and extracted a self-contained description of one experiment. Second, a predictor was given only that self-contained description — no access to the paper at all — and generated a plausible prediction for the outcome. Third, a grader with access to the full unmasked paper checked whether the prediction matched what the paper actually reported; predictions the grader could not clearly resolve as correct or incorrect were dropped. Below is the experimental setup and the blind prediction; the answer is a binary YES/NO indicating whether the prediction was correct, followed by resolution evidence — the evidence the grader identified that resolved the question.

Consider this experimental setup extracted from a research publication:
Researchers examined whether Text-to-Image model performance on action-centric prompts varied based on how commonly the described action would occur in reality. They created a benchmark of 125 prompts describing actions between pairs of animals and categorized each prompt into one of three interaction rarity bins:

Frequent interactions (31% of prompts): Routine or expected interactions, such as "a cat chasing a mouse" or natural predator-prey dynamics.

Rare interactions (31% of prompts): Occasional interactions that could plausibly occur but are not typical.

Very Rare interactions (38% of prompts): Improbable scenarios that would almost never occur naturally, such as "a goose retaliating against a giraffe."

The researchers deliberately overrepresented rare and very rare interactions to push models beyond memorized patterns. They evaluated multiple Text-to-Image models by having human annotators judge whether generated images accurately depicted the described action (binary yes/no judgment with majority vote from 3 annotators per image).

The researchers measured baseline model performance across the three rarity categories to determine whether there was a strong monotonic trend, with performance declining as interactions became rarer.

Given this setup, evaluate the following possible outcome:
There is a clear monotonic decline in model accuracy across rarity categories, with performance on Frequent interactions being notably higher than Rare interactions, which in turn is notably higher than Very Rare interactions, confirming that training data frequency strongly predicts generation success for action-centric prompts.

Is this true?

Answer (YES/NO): NO